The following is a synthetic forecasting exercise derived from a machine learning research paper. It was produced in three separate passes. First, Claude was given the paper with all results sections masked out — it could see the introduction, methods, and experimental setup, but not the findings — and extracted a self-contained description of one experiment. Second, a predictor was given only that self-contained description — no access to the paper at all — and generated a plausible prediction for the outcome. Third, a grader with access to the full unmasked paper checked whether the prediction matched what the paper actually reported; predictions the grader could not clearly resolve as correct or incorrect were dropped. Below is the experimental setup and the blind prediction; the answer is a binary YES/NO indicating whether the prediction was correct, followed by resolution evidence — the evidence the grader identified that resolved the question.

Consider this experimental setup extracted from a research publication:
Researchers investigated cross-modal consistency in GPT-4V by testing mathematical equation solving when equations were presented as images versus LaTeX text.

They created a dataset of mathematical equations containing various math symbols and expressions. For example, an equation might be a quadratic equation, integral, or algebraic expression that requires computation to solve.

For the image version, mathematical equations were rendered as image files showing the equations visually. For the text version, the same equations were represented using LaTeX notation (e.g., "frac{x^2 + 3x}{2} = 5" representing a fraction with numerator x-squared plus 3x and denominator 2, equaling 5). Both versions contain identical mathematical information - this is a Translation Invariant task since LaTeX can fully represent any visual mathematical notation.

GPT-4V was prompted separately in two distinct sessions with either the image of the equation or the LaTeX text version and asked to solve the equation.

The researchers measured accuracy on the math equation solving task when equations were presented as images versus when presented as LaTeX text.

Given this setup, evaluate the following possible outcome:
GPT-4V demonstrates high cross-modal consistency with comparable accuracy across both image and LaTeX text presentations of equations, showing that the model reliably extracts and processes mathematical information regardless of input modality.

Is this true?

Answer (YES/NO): NO